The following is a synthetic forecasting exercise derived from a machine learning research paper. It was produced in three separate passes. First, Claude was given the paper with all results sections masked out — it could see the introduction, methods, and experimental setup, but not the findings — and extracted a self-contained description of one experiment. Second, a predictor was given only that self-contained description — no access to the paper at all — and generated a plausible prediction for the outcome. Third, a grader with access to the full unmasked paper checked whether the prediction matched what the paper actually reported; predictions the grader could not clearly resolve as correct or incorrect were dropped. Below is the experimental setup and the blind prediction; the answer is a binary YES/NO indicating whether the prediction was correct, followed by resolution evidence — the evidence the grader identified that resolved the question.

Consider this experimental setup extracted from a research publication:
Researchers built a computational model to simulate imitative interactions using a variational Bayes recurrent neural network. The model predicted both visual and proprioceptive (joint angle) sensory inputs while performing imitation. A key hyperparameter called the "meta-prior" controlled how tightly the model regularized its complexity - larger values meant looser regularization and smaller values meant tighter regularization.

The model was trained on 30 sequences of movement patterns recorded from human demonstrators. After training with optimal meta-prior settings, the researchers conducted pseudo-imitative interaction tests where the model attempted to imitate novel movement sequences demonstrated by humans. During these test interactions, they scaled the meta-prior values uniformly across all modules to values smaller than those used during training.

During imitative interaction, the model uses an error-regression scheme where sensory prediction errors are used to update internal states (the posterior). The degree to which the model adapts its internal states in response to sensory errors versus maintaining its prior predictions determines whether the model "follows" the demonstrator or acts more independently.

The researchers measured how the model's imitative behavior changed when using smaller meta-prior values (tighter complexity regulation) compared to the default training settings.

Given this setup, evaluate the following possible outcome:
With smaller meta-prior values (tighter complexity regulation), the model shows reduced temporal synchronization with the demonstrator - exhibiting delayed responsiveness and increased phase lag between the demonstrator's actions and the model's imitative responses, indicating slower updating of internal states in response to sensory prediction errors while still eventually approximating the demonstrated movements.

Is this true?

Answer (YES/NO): NO